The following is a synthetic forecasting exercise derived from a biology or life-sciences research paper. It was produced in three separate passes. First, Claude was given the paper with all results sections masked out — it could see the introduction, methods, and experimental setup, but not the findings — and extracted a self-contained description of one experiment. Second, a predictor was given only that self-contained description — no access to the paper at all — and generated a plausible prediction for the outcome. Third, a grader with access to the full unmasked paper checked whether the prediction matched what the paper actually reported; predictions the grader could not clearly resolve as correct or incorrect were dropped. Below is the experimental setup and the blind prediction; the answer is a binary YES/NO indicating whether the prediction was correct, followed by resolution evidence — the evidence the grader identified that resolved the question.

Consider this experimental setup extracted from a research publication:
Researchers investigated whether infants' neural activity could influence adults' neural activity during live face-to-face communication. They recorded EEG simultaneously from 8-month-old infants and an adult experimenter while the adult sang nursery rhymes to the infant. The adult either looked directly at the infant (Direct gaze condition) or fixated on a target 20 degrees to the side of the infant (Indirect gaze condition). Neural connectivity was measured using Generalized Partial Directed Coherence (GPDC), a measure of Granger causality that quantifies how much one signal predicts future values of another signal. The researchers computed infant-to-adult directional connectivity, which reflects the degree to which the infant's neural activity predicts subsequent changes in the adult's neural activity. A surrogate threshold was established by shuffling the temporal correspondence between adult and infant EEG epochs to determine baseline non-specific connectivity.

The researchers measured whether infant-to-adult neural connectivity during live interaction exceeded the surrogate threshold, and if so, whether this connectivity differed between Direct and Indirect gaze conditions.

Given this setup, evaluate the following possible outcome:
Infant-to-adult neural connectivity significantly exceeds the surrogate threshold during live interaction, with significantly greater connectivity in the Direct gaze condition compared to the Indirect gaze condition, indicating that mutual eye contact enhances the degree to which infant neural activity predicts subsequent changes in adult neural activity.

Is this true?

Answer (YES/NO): YES